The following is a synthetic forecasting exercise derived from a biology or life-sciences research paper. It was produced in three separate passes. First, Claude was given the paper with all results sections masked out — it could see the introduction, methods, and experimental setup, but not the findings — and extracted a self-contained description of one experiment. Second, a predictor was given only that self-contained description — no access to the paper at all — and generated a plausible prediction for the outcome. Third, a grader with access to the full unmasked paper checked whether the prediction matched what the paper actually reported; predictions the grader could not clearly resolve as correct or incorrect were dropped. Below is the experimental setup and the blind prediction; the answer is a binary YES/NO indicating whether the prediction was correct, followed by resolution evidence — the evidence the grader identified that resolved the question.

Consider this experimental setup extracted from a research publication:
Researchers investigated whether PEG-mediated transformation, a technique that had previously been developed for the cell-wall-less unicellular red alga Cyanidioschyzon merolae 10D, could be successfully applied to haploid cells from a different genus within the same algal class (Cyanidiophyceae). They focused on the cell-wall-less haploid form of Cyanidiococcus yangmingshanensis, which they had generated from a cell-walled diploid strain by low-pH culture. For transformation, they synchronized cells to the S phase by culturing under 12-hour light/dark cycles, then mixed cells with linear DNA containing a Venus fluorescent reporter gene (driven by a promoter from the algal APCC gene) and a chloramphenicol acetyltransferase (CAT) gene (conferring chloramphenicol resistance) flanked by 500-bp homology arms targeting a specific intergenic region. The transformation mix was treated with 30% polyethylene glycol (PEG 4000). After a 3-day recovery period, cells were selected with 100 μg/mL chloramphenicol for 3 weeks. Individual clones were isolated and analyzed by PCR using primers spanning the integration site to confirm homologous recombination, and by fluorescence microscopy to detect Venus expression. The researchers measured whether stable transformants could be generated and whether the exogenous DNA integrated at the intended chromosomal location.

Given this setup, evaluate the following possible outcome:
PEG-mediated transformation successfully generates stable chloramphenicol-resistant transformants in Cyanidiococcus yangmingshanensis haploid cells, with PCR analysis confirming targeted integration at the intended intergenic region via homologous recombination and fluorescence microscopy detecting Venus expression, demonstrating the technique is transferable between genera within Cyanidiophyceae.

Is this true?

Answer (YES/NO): YES